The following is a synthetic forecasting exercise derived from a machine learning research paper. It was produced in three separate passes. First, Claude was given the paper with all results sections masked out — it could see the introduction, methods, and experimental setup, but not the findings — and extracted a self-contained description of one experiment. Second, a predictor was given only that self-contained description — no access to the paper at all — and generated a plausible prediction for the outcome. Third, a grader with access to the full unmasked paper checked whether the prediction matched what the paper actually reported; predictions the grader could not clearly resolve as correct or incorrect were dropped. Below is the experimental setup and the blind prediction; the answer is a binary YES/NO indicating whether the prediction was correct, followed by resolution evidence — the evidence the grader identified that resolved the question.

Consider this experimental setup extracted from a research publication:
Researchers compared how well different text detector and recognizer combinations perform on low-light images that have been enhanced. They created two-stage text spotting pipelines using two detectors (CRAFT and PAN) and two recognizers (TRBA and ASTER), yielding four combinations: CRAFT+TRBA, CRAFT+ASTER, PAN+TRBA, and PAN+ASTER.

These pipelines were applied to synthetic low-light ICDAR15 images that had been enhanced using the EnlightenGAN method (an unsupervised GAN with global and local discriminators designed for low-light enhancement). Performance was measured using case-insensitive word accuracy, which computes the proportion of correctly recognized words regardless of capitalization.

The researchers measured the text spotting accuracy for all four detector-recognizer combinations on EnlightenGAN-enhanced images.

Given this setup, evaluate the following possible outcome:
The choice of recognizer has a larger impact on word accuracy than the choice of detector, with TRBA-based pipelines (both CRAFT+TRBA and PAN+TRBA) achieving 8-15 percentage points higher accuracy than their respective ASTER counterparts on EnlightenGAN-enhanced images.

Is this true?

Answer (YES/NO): NO